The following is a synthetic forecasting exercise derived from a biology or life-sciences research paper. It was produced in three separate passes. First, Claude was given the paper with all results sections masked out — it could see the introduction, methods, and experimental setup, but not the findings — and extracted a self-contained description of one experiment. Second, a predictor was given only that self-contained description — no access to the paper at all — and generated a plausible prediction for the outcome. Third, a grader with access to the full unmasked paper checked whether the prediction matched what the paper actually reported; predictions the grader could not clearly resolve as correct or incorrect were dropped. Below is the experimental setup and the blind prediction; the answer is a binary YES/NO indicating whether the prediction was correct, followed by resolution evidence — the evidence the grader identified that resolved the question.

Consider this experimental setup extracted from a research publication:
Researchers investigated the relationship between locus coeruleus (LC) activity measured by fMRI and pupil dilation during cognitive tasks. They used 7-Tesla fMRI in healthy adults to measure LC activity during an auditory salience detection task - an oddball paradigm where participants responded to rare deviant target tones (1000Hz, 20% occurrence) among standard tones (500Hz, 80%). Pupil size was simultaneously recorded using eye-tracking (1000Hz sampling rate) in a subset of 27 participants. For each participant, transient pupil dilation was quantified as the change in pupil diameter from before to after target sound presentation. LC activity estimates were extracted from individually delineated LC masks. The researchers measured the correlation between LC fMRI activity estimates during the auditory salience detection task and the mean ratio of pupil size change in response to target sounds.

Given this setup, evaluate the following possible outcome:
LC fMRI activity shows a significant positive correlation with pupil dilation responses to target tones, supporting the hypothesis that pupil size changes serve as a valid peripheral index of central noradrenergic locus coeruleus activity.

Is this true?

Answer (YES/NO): YES